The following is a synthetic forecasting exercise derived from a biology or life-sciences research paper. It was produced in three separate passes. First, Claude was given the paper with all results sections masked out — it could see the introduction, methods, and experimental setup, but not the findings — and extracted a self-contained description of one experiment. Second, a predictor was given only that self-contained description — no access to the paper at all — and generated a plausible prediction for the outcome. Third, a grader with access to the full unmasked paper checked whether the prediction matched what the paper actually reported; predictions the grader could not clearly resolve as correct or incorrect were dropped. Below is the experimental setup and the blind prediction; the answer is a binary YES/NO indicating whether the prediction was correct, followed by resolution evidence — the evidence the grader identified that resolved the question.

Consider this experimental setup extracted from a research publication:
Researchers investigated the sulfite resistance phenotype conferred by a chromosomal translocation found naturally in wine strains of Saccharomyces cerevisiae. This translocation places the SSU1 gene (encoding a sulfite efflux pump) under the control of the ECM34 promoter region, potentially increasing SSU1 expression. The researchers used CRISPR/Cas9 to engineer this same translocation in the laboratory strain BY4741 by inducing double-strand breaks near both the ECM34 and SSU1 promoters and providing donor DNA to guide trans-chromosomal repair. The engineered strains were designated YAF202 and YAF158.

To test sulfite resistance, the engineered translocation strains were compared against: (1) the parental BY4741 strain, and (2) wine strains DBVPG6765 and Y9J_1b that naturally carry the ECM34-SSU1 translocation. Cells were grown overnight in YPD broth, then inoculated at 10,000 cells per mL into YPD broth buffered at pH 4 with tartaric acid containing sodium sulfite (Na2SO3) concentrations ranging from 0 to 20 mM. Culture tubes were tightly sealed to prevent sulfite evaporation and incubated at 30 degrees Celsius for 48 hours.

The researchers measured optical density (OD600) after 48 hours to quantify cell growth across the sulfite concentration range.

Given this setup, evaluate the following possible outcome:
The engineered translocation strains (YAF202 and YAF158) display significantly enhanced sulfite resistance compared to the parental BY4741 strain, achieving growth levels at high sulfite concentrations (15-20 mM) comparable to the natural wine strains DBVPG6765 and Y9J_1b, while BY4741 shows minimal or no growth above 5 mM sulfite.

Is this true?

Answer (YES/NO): NO